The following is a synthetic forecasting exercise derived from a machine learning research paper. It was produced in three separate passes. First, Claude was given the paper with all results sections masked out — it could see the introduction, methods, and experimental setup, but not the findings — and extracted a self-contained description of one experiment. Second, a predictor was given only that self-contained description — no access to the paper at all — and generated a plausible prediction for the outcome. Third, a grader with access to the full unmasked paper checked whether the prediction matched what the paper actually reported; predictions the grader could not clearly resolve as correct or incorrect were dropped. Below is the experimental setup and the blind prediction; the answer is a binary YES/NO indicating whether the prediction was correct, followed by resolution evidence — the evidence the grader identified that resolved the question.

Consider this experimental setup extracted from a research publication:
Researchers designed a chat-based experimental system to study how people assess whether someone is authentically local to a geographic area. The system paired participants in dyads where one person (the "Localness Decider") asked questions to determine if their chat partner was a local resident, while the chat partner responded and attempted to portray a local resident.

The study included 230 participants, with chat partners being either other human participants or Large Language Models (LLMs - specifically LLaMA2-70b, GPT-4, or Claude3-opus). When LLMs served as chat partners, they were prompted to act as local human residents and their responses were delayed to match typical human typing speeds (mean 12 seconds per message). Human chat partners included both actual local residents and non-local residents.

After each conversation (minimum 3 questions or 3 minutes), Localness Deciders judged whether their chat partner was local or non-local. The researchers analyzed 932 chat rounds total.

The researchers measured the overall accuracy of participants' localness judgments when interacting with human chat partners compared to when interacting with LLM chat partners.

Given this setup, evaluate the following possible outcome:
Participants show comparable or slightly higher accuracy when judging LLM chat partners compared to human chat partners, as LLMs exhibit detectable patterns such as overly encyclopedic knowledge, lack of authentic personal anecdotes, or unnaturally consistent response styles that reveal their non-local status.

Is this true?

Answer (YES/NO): NO